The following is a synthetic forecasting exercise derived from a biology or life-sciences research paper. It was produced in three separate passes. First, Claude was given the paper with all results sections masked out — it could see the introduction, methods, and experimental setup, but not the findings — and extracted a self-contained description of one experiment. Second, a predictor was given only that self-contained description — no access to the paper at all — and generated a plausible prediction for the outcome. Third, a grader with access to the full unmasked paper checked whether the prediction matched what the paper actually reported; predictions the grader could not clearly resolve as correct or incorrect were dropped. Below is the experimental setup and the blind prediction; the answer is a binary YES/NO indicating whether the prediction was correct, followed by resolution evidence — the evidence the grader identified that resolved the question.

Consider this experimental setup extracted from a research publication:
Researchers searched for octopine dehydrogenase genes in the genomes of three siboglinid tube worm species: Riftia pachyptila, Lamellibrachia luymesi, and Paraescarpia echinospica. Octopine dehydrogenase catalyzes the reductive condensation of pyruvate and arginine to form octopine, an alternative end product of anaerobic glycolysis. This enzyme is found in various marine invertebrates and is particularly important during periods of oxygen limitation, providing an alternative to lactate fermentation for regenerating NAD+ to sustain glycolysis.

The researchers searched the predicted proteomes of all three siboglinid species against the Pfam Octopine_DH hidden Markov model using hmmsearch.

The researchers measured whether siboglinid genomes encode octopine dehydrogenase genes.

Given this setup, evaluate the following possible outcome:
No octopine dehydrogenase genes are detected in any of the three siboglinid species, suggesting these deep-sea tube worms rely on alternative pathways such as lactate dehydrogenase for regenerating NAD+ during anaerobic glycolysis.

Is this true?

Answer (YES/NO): YES